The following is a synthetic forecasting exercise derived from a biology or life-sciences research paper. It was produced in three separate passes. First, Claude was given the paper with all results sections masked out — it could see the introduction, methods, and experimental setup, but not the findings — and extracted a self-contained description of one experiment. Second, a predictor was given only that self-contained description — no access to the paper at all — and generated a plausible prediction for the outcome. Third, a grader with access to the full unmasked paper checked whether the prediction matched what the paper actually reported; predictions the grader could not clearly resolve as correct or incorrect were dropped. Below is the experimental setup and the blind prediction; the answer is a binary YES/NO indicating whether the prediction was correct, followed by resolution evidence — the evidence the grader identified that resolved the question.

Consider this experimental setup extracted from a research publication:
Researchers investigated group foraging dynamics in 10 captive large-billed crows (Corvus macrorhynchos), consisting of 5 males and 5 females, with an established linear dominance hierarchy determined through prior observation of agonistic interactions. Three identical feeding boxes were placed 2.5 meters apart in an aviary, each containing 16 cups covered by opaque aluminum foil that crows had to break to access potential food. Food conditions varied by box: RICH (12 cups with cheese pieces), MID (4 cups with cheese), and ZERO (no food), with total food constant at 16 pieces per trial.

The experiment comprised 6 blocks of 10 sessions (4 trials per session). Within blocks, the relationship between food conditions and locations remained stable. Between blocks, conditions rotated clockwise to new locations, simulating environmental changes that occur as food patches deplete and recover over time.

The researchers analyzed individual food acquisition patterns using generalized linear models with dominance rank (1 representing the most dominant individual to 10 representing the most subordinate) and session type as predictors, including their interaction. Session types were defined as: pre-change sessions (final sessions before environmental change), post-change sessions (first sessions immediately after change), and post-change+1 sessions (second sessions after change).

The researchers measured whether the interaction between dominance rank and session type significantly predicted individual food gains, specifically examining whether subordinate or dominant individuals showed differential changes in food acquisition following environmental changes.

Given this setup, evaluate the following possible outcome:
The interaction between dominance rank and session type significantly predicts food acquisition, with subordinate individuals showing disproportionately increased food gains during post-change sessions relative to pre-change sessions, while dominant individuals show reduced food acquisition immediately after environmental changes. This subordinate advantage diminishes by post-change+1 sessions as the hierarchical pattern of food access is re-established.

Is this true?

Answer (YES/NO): NO